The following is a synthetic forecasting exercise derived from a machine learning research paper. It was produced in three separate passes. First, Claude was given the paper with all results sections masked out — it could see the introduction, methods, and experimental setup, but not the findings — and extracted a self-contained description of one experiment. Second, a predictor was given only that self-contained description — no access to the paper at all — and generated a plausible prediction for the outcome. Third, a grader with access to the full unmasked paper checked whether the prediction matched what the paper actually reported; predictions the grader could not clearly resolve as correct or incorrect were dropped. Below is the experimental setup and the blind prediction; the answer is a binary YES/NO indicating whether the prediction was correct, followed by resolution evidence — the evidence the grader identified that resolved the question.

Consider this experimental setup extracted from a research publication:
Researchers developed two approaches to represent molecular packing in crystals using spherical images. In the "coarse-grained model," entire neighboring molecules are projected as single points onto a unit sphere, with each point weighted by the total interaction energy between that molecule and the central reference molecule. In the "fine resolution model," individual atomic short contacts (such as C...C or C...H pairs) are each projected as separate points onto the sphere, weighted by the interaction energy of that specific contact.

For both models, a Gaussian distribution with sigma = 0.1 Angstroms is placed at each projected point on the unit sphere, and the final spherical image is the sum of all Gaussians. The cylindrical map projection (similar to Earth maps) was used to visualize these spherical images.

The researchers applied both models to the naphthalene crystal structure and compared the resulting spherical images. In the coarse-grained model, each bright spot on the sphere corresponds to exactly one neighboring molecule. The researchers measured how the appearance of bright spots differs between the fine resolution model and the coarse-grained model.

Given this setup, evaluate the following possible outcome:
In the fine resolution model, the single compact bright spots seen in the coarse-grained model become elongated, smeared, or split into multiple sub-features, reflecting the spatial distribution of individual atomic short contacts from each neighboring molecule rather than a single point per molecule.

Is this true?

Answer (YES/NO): YES